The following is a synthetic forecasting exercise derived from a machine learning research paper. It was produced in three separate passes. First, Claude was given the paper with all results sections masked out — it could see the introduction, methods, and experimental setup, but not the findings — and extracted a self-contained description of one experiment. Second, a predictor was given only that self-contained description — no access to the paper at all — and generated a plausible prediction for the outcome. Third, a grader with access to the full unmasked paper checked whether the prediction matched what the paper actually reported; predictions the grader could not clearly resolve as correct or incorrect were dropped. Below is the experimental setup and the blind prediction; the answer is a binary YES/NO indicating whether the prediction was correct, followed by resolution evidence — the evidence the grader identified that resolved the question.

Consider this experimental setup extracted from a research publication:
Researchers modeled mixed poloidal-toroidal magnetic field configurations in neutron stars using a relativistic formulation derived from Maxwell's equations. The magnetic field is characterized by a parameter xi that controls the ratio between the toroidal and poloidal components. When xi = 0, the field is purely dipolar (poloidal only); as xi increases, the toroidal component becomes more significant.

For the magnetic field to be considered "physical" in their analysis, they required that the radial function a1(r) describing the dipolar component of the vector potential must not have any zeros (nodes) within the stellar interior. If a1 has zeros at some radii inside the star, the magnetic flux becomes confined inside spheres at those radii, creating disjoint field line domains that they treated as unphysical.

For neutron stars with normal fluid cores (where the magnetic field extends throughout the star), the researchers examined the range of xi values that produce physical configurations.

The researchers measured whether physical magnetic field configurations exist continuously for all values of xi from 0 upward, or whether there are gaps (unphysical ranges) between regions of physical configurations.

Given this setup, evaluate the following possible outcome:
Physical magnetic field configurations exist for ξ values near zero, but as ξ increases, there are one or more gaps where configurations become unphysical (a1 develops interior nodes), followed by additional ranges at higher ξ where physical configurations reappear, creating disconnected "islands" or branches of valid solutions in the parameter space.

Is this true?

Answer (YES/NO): YES